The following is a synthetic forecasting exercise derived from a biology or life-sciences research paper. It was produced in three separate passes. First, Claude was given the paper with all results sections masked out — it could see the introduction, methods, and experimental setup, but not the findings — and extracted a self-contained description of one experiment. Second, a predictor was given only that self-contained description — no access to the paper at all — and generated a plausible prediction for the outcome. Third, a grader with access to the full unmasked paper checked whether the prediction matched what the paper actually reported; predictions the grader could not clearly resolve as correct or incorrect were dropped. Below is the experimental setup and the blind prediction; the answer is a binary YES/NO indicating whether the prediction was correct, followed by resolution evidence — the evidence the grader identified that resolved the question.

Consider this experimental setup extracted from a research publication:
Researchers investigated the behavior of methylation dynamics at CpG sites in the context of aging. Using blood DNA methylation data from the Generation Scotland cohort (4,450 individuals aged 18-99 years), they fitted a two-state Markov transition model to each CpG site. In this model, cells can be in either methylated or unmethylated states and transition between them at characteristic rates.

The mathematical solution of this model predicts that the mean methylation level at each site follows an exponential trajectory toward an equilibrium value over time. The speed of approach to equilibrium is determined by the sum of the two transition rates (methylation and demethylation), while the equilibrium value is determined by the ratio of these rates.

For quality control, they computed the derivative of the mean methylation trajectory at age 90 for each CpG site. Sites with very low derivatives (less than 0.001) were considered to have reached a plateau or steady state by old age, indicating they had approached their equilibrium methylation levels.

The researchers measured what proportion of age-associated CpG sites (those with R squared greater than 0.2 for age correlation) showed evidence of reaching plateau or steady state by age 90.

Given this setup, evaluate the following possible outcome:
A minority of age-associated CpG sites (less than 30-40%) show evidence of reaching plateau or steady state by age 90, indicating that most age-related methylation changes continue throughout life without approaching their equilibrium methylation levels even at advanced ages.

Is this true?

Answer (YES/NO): YES